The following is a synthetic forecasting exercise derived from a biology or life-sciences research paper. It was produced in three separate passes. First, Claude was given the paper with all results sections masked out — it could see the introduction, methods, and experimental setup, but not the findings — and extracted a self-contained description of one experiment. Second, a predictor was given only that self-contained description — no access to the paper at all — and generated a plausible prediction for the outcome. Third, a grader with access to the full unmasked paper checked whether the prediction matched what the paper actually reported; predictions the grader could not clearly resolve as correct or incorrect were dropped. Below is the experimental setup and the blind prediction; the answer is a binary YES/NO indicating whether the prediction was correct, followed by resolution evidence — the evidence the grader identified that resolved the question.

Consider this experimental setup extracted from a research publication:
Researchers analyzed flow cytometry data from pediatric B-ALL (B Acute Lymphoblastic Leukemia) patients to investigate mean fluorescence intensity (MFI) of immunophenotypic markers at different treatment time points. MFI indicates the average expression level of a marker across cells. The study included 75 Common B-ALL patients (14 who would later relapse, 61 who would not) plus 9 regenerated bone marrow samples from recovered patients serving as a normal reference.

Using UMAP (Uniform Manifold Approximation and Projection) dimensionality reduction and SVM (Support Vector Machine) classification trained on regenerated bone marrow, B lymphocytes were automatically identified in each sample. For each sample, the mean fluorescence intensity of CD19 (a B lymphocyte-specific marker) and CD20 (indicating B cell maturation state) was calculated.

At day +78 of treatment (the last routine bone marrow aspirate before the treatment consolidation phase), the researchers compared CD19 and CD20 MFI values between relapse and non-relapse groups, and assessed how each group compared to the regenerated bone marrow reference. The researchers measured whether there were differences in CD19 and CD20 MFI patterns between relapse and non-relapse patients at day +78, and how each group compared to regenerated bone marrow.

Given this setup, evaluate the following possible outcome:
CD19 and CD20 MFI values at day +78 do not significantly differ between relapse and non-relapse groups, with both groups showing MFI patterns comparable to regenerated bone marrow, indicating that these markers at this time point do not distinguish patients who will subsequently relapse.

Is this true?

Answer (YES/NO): NO